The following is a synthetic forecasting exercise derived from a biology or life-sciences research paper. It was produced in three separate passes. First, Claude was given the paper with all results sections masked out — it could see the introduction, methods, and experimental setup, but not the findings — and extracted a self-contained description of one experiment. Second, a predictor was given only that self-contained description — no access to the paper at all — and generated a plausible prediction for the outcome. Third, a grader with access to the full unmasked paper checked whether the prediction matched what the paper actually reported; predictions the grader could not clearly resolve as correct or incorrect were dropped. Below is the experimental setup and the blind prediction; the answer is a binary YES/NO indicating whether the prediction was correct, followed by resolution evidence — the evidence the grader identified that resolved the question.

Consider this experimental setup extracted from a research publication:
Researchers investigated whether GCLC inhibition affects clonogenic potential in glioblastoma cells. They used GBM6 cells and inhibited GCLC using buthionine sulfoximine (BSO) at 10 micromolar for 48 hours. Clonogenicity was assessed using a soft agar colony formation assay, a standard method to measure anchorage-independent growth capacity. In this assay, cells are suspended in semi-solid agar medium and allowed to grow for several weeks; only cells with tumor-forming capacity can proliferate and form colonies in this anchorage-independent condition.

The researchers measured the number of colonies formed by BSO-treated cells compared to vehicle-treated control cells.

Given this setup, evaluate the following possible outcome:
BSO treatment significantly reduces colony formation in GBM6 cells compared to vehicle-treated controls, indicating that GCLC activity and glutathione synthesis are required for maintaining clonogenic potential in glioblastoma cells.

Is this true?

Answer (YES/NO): YES